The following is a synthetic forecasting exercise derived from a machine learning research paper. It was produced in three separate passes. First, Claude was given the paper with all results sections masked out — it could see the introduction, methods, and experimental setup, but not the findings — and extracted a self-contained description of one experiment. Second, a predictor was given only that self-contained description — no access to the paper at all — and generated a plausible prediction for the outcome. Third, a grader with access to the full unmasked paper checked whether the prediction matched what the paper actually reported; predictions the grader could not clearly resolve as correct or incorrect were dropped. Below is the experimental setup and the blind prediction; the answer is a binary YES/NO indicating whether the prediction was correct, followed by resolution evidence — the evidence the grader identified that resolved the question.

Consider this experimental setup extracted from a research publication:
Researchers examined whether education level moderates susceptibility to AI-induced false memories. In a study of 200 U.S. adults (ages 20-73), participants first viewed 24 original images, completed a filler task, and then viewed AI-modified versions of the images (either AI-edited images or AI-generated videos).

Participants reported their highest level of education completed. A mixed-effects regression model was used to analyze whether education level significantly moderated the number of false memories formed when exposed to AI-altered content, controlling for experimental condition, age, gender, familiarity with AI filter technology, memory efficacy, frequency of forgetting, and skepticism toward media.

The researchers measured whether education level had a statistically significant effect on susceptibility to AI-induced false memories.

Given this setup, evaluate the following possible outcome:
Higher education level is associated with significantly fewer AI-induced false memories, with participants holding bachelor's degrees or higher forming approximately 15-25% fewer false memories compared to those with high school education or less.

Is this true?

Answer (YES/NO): NO